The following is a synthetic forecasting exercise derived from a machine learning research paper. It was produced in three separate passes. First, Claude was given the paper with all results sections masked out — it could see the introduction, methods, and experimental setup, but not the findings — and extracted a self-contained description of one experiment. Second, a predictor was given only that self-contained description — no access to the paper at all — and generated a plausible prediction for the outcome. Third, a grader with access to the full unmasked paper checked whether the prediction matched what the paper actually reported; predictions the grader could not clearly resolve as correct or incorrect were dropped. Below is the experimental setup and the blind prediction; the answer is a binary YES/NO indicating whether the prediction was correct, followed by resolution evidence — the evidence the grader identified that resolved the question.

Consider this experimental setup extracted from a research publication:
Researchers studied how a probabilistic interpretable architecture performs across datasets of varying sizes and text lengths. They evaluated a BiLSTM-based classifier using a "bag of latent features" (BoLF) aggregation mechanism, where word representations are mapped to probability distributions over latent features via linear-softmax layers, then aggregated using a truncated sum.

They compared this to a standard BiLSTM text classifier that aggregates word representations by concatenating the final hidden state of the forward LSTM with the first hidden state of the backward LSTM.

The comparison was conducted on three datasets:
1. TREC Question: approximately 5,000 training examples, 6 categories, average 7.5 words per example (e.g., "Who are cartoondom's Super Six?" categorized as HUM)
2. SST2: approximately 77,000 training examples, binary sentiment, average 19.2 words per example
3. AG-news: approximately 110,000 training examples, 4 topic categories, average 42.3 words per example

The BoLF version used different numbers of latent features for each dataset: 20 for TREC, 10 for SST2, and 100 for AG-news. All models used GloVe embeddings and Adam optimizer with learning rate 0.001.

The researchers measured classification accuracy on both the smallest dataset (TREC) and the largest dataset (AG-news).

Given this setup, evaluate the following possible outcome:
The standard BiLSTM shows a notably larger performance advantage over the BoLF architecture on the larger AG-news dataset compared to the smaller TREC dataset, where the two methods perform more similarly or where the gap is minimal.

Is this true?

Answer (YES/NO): NO